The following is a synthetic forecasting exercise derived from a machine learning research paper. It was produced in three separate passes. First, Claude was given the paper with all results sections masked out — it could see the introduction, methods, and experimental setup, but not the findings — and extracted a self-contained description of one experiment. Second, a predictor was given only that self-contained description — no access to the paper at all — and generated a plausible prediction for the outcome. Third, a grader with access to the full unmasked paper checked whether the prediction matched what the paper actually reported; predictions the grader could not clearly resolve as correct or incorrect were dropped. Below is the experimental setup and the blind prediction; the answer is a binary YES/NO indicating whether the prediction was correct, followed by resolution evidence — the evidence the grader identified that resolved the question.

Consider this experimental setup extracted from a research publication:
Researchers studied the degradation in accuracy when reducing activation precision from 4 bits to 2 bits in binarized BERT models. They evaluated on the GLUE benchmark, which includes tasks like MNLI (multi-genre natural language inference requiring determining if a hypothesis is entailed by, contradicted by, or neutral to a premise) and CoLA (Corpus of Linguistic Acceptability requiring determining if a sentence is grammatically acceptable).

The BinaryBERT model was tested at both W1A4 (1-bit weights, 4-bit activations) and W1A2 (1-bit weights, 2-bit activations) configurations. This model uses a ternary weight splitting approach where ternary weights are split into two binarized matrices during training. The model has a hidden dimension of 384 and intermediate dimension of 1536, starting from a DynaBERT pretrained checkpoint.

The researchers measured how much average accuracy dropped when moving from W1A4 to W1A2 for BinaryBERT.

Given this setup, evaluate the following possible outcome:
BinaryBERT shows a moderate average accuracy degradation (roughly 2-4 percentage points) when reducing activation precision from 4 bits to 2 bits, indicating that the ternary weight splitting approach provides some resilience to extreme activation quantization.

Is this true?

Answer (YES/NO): NO